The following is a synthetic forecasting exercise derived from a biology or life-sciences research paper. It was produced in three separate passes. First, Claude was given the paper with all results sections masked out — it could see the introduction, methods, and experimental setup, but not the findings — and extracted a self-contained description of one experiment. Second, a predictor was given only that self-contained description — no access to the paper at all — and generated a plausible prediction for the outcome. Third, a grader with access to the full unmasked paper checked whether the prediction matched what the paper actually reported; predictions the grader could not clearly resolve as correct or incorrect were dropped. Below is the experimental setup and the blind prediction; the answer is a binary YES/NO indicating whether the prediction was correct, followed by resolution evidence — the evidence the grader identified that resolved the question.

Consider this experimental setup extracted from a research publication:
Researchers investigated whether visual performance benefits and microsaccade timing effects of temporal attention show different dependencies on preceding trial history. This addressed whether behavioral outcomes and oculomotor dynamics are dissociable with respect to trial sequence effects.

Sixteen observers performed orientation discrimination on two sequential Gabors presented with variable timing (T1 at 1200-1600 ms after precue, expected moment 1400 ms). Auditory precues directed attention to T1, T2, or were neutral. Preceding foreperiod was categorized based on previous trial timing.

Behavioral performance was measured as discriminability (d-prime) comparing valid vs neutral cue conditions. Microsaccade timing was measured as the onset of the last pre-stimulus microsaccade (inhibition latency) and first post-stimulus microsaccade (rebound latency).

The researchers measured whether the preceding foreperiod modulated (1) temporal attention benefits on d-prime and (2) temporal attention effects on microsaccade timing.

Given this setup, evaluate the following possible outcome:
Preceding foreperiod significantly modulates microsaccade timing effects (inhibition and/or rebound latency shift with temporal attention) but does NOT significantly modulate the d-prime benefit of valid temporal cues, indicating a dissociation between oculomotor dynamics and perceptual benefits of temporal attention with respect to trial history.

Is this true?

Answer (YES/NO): NO